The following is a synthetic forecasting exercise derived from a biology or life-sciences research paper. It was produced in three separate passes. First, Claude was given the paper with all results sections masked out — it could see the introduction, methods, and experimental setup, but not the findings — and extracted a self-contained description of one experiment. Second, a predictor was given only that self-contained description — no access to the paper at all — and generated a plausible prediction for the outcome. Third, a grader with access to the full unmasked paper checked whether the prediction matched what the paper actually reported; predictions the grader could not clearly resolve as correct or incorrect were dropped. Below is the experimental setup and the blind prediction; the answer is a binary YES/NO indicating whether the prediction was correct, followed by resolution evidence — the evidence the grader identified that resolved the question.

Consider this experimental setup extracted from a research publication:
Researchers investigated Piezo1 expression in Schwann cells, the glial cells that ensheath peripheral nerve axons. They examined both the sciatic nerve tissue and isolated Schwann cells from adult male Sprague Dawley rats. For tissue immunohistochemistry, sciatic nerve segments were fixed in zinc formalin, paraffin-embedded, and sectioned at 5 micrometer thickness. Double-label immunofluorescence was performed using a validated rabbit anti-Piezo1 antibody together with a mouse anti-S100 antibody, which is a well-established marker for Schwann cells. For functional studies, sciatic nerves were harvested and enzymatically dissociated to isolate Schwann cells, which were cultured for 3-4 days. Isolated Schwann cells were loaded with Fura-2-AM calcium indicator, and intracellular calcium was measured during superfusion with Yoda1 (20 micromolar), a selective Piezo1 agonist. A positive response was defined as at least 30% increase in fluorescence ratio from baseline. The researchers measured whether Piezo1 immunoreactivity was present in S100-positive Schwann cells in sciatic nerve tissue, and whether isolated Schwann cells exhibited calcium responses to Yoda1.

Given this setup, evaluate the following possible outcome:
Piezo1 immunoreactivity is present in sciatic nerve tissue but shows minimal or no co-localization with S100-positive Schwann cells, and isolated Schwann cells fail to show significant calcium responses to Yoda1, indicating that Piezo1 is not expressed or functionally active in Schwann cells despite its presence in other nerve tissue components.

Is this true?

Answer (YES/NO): NO